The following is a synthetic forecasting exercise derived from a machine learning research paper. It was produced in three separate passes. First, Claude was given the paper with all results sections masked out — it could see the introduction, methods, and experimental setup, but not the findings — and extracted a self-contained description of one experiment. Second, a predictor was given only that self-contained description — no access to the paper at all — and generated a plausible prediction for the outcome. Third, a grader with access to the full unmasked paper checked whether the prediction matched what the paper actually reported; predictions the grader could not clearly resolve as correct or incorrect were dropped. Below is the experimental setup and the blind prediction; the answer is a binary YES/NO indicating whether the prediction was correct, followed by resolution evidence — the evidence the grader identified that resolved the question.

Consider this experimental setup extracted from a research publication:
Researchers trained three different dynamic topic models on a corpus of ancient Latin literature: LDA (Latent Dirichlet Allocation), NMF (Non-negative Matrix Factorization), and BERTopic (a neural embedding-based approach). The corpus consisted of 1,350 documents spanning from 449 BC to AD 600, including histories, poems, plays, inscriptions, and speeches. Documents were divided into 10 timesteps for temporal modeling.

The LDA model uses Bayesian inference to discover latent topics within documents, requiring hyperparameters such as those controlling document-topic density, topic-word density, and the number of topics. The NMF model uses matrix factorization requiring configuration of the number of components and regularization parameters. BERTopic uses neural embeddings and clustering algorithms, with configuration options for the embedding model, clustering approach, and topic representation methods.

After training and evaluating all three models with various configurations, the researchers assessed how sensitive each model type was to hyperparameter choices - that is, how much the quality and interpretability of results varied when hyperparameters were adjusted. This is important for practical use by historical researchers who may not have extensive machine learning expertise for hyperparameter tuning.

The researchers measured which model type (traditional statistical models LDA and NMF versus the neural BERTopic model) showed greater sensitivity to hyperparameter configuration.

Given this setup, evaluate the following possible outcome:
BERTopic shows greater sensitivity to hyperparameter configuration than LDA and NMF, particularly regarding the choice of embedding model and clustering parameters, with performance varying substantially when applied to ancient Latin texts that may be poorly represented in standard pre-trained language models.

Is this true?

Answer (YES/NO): NO